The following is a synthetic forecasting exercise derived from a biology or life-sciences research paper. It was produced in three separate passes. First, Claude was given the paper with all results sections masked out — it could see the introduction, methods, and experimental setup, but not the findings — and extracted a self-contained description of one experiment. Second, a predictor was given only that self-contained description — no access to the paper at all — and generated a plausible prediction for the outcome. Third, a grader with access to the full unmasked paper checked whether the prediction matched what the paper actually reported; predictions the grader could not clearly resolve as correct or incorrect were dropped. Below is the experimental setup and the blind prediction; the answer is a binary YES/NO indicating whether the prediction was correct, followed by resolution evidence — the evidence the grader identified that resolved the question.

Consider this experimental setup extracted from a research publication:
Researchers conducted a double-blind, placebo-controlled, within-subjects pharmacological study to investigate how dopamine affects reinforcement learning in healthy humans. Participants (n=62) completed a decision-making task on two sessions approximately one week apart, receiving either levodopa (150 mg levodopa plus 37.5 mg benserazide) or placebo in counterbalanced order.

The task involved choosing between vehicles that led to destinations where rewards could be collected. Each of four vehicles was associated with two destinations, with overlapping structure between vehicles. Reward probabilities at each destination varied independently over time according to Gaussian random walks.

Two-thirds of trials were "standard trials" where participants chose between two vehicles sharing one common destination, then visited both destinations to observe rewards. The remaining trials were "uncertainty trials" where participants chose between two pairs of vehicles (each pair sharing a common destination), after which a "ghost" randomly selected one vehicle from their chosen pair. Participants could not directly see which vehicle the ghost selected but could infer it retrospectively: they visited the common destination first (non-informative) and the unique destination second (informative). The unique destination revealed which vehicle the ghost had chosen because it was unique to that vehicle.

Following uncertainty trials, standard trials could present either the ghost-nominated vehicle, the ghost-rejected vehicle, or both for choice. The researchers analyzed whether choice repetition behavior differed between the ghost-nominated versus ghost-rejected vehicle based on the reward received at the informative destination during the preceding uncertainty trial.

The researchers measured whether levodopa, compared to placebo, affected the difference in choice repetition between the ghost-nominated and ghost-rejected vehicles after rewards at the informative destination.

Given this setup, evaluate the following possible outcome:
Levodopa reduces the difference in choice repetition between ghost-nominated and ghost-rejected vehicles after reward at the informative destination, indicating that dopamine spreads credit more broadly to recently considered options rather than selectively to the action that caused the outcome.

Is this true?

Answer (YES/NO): NO